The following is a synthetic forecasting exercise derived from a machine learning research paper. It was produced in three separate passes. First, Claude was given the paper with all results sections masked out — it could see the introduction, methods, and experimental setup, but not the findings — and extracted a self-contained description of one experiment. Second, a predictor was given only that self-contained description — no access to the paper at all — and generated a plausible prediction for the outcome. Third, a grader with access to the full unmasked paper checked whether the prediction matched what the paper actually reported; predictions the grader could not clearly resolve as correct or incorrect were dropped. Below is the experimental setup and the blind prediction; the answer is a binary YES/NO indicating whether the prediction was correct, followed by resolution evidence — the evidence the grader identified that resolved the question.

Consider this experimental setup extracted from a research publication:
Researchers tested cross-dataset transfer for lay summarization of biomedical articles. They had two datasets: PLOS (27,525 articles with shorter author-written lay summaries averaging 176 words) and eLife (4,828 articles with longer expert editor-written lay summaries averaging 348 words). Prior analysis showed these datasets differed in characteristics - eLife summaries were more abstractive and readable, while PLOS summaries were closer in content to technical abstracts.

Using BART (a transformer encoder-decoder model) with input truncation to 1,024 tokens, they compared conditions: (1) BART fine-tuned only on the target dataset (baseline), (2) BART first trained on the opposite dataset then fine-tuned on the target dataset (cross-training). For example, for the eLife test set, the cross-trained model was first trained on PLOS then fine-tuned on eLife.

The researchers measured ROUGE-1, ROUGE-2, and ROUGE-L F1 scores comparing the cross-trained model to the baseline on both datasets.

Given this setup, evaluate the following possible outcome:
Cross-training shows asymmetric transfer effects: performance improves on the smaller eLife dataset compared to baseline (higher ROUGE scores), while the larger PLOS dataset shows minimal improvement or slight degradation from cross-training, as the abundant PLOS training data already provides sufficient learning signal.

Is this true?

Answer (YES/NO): NO